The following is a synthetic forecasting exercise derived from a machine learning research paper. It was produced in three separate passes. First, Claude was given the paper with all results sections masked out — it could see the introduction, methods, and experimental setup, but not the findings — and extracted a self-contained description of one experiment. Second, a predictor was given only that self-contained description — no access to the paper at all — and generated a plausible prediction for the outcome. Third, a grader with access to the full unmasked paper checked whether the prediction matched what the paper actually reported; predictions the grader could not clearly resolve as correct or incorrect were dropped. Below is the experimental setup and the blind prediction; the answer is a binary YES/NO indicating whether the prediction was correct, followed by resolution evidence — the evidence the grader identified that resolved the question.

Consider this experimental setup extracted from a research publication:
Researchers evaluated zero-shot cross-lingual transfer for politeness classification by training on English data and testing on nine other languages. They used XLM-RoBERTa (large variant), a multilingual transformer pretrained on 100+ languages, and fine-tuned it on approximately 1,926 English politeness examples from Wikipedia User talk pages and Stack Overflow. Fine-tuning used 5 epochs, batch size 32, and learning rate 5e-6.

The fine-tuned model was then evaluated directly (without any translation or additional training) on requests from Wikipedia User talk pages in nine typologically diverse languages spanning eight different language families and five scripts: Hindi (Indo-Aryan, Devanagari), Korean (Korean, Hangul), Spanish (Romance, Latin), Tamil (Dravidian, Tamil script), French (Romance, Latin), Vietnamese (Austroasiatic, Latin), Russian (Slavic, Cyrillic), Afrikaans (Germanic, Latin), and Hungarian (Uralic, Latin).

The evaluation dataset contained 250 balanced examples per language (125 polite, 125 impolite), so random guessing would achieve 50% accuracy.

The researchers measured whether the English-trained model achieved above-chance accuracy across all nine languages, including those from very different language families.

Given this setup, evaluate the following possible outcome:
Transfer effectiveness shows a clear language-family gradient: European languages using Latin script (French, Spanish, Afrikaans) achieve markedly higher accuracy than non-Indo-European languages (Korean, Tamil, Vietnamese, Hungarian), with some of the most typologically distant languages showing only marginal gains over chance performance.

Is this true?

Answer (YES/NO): NO